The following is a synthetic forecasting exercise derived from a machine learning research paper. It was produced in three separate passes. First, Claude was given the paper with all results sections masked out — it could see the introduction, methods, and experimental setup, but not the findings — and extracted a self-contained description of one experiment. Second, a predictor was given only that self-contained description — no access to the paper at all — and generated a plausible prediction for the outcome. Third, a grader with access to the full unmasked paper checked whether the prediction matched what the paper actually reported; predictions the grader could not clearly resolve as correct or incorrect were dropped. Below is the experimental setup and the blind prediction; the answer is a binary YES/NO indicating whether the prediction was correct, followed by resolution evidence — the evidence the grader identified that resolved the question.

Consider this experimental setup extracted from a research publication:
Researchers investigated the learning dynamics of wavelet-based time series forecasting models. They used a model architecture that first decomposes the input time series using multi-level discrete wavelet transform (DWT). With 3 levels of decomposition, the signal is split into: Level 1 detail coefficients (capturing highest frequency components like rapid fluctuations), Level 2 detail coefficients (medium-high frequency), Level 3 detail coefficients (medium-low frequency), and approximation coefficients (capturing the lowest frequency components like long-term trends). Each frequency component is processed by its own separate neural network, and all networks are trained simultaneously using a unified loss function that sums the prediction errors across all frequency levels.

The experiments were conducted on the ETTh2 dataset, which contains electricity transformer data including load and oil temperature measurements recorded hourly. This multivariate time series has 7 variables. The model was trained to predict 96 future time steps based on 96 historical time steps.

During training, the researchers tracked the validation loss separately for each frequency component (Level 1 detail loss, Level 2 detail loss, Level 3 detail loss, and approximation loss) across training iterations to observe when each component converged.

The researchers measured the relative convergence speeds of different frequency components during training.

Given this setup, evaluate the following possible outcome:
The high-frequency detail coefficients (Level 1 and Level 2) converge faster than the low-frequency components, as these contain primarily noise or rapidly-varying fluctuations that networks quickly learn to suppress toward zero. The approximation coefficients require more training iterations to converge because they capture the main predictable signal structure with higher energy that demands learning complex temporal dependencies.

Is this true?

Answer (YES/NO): YES